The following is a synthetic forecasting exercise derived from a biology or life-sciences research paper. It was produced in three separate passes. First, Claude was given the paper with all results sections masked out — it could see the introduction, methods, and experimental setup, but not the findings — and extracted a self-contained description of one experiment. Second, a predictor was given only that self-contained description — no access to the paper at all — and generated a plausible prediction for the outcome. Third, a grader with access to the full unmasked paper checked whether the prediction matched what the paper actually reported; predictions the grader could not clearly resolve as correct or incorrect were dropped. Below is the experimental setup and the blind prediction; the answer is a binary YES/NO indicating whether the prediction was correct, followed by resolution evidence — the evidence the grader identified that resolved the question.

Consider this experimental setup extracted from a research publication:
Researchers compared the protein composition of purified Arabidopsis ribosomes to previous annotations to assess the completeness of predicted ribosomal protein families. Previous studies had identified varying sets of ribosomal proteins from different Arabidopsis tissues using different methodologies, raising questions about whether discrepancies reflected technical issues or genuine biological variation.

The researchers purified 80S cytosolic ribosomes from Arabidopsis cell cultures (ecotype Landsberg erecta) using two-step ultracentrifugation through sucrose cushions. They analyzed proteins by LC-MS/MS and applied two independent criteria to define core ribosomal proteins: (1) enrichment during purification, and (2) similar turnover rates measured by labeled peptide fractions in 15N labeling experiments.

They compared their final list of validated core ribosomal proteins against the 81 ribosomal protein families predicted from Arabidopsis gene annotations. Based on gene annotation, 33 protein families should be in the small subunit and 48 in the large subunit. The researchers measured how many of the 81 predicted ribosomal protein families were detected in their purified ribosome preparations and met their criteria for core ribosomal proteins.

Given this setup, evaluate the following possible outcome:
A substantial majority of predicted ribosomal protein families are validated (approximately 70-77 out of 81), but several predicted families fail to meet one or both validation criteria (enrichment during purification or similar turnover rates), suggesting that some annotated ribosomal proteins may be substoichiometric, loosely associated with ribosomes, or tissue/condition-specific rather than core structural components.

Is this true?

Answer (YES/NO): NO